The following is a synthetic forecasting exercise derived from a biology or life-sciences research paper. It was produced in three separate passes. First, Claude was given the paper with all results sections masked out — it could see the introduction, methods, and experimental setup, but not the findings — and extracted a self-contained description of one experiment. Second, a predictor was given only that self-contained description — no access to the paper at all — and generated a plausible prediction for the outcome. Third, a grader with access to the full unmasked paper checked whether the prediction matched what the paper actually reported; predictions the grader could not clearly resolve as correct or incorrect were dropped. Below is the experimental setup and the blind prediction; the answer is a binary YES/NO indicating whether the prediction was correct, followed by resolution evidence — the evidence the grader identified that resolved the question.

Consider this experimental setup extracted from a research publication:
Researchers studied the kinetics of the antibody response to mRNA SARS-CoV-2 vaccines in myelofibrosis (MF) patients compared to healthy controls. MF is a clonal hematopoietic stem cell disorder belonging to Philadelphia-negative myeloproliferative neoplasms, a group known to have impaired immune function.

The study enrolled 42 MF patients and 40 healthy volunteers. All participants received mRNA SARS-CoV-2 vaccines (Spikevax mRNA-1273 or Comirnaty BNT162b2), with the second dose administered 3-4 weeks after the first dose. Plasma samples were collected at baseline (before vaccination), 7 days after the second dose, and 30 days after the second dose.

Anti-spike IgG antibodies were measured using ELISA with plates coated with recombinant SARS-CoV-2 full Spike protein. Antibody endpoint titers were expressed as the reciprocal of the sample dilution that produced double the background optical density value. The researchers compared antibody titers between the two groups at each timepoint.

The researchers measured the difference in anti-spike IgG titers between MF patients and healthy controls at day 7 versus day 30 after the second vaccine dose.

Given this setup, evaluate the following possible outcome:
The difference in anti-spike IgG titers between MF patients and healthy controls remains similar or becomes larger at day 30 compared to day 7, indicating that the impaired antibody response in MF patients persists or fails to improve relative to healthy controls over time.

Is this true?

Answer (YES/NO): NO